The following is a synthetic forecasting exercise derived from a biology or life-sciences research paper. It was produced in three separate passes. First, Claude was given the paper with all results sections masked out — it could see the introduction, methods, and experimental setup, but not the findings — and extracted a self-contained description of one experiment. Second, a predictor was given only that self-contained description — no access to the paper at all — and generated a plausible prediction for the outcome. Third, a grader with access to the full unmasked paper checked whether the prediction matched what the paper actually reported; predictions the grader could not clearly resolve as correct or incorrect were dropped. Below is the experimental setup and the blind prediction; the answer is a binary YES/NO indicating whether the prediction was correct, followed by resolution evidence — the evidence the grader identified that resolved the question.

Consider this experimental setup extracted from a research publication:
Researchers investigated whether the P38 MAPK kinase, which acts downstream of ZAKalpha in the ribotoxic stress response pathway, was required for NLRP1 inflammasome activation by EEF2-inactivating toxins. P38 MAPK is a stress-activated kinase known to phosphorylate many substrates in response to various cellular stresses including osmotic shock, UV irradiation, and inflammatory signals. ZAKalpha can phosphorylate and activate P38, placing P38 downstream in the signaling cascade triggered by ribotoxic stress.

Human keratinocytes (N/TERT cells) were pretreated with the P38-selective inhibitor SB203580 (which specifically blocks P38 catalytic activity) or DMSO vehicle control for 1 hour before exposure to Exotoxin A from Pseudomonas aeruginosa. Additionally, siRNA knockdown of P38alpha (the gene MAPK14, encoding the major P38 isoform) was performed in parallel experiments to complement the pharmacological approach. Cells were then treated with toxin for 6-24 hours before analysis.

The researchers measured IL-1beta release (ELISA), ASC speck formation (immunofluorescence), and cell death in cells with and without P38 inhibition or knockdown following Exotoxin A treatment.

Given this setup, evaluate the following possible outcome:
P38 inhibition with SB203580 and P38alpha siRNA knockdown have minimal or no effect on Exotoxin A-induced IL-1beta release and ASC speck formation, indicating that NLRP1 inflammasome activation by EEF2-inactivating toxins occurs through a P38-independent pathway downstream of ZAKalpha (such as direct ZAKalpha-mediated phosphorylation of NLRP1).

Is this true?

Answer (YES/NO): NO